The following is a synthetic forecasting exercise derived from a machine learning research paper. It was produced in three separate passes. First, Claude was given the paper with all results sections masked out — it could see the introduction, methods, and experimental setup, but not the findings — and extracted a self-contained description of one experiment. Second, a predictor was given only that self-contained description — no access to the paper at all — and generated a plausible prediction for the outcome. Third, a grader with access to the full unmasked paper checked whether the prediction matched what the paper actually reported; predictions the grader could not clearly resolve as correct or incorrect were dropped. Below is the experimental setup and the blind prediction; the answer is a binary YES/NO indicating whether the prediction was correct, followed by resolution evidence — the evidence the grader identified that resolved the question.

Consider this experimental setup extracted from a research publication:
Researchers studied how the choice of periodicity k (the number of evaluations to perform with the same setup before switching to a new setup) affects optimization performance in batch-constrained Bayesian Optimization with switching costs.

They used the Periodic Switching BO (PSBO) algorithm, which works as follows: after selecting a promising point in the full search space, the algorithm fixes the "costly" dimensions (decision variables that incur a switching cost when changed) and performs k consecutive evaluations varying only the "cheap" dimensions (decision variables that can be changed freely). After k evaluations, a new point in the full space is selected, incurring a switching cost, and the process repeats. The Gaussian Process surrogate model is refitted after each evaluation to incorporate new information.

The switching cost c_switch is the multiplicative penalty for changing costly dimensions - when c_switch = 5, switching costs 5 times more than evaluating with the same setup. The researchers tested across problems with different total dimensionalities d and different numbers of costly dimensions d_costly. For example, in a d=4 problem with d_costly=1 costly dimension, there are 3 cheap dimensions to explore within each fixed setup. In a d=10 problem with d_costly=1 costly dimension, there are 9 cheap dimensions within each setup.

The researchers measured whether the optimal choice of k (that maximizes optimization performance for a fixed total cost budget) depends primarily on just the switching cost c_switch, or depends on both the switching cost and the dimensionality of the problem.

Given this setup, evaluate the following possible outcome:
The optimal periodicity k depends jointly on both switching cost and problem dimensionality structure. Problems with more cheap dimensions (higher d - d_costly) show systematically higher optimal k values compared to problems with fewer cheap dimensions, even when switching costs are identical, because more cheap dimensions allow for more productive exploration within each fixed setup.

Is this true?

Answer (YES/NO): YES